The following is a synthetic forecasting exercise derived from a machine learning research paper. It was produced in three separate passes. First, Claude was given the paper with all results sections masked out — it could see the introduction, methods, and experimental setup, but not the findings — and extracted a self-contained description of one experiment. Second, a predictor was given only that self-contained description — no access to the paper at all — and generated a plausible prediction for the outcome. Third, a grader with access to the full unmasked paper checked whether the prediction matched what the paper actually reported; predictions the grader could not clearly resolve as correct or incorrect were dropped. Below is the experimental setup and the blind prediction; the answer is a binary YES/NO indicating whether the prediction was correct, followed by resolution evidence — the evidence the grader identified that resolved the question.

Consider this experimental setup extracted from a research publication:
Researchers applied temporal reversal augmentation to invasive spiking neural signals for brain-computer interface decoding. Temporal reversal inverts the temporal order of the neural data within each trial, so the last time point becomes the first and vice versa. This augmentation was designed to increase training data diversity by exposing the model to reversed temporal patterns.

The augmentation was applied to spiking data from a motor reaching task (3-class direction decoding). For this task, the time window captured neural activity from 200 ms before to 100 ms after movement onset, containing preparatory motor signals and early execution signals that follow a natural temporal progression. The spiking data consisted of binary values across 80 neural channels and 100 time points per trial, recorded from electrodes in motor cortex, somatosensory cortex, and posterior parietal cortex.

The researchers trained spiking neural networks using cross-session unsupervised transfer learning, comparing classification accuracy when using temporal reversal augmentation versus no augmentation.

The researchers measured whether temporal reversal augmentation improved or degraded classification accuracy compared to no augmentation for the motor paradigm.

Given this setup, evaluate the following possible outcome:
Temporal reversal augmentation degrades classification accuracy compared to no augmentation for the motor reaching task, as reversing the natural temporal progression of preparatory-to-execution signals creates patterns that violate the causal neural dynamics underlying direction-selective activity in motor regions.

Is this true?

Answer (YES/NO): YES